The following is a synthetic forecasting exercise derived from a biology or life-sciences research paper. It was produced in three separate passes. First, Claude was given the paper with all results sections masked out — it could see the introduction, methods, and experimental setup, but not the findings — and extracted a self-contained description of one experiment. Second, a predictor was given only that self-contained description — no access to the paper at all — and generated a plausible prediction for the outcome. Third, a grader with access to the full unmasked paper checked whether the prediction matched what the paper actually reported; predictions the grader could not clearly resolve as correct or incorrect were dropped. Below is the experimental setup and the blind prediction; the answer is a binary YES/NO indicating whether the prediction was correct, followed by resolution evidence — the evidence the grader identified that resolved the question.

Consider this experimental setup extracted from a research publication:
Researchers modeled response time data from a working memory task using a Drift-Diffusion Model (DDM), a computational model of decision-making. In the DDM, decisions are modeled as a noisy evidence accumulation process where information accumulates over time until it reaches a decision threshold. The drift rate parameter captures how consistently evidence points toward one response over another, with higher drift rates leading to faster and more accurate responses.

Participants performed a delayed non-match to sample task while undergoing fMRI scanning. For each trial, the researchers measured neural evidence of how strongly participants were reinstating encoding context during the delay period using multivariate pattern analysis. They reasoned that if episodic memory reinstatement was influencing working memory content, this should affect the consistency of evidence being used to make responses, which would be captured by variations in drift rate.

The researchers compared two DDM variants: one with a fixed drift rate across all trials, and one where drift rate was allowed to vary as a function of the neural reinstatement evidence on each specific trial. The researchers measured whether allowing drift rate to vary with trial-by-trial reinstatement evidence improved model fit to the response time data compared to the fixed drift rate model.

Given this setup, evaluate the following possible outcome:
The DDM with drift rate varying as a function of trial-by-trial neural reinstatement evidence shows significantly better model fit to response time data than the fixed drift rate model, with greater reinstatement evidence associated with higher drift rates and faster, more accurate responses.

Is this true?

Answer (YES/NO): NO